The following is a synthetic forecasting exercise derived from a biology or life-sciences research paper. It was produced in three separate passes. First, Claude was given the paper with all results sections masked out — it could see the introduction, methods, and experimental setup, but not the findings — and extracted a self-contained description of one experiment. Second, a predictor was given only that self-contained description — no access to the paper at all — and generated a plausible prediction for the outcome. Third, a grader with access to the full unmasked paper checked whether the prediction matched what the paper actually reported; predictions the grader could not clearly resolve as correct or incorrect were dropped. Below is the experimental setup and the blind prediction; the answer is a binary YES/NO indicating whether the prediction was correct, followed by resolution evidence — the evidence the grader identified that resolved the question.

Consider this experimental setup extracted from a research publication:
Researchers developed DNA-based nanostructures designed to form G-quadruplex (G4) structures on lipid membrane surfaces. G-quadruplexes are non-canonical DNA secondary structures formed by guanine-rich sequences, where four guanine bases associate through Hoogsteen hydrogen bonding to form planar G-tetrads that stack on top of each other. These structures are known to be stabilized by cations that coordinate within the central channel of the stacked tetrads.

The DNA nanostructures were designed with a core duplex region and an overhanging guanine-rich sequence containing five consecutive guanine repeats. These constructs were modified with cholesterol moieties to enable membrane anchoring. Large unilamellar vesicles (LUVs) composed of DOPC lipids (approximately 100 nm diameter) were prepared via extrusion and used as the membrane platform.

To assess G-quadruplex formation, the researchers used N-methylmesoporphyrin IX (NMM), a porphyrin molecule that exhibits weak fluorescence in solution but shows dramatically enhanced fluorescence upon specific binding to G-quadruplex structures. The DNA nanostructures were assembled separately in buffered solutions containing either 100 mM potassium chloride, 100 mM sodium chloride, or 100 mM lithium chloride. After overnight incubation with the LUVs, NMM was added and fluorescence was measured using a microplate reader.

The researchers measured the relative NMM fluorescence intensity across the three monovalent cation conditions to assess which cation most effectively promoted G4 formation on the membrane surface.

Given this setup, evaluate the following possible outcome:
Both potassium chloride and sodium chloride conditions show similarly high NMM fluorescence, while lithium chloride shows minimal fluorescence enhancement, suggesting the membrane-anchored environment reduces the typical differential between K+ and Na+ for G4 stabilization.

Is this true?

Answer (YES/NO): NO